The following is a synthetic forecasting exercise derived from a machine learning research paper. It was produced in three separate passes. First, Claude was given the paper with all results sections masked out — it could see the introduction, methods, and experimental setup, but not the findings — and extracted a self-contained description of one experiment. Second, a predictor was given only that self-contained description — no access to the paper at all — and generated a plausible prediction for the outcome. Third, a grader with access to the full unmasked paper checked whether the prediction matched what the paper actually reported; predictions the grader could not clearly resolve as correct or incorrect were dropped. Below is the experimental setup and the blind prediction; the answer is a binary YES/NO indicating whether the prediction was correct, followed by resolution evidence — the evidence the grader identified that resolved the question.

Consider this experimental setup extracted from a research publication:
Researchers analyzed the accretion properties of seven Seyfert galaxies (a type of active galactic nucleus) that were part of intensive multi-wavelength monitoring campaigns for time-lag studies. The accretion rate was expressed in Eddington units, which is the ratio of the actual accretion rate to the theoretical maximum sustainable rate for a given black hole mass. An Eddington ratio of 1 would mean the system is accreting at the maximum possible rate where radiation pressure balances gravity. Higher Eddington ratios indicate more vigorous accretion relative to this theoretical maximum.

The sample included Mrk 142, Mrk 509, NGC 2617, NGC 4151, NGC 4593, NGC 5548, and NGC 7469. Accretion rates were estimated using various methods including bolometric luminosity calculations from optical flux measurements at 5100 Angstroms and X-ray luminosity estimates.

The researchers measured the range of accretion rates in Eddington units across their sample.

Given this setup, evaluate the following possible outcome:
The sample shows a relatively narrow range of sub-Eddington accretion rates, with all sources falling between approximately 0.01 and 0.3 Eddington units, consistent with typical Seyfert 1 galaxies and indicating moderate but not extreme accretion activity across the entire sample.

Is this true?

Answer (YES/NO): NO